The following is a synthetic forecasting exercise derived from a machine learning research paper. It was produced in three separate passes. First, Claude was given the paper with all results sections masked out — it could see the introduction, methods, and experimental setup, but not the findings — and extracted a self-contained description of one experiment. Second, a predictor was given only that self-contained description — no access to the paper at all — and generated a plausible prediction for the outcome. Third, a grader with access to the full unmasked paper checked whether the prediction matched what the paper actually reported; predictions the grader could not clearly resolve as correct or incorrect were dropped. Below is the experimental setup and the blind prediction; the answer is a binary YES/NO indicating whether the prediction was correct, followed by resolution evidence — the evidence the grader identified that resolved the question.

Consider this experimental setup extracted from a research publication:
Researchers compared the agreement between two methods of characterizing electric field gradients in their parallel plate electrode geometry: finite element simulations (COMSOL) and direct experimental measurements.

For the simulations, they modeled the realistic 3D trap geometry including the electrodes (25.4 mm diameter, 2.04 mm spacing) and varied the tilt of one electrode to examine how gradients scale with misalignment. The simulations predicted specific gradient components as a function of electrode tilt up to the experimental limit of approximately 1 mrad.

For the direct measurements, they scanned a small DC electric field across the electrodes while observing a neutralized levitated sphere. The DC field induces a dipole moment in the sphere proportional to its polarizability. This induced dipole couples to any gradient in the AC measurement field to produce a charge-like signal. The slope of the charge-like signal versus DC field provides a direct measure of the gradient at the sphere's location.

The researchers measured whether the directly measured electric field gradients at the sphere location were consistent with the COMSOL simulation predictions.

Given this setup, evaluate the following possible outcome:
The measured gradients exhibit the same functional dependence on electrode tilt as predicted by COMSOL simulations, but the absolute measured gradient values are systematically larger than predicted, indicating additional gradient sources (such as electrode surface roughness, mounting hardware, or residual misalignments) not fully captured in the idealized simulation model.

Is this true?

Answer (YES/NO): NO